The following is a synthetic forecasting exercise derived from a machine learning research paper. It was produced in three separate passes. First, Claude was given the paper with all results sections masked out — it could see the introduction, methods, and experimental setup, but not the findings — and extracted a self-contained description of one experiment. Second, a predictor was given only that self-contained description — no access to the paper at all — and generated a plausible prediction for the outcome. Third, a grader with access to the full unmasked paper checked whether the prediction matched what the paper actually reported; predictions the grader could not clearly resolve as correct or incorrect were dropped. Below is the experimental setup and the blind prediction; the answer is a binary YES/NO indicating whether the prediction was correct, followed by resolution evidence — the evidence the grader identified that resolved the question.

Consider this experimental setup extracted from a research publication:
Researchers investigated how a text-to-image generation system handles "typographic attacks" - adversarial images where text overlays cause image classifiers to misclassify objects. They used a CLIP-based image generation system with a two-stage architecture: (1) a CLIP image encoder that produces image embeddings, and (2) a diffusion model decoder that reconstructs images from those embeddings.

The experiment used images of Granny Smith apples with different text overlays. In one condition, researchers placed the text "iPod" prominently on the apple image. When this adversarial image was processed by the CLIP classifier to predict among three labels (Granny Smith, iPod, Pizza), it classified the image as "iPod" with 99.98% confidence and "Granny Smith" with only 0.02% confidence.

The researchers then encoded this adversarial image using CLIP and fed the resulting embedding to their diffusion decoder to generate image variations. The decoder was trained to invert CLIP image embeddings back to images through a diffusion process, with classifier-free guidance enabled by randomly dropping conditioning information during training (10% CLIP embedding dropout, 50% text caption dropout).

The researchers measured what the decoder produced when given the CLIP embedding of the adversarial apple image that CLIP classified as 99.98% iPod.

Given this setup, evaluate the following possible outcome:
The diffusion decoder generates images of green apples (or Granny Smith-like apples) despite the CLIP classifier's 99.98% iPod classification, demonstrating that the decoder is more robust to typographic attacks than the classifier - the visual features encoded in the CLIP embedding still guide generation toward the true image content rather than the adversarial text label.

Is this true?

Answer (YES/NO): YES